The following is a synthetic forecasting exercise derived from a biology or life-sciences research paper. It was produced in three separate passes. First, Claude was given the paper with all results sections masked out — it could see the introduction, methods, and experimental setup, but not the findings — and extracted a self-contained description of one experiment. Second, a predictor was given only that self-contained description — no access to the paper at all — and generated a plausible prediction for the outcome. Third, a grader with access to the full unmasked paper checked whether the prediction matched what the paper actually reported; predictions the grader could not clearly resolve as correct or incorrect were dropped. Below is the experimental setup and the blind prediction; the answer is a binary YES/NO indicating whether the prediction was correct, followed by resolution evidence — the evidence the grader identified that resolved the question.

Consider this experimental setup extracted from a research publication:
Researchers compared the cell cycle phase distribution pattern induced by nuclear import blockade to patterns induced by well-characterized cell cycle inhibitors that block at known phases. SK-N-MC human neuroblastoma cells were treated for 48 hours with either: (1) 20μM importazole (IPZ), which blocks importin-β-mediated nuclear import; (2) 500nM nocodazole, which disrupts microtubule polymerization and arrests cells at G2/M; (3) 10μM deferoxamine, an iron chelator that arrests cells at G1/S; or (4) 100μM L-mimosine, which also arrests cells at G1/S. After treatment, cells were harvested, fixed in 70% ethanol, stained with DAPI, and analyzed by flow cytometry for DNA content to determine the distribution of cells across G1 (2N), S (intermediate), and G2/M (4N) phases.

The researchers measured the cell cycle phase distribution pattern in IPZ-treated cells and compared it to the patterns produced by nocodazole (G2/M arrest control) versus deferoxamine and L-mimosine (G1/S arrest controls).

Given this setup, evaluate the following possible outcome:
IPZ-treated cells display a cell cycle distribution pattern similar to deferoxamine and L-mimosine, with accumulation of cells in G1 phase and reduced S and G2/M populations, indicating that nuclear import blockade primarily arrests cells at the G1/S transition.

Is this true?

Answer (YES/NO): YES